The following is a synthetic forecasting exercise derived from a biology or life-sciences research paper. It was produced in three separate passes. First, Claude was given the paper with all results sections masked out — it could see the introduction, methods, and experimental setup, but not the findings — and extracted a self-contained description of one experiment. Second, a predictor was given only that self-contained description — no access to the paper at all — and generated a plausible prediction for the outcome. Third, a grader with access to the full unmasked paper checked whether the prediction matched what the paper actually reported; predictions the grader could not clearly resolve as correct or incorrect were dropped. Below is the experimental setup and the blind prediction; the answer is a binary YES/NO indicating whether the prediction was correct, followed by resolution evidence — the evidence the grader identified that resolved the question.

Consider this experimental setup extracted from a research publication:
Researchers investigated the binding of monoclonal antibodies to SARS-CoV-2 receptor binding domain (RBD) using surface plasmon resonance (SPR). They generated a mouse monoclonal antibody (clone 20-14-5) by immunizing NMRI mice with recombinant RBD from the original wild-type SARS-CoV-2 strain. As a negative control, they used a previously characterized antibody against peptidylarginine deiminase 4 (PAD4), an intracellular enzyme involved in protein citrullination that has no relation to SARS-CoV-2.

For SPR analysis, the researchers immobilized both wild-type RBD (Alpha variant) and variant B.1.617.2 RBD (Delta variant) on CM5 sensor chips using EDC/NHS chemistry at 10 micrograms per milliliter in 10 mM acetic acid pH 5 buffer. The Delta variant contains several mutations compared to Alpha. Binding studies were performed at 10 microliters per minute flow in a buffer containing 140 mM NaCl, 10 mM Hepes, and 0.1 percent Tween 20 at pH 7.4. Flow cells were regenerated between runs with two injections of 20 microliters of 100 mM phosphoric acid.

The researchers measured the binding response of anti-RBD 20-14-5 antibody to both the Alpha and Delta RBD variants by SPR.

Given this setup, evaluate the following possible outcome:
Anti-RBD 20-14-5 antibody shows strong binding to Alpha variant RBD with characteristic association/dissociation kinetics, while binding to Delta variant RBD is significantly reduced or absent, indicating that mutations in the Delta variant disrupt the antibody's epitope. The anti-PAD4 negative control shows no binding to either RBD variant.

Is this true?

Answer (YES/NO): NO